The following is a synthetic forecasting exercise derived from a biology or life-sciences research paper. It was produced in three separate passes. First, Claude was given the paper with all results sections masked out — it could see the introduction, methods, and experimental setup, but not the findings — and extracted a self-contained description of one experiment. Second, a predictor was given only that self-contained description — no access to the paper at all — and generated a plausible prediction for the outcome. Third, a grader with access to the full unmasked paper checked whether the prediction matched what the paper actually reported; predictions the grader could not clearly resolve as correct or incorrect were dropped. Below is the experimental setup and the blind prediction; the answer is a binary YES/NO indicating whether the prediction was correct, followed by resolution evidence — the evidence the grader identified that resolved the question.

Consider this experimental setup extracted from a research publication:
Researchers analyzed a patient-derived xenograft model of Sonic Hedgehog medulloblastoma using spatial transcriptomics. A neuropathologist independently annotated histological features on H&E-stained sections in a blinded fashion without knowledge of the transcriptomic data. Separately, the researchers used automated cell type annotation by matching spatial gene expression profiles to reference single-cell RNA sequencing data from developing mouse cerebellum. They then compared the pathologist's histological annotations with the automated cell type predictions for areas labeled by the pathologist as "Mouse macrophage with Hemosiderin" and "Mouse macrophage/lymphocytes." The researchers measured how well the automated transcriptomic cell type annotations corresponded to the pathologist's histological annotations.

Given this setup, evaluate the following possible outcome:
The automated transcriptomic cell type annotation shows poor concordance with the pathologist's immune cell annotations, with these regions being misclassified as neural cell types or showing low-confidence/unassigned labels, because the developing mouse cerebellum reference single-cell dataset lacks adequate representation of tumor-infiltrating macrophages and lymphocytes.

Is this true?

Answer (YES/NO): NO